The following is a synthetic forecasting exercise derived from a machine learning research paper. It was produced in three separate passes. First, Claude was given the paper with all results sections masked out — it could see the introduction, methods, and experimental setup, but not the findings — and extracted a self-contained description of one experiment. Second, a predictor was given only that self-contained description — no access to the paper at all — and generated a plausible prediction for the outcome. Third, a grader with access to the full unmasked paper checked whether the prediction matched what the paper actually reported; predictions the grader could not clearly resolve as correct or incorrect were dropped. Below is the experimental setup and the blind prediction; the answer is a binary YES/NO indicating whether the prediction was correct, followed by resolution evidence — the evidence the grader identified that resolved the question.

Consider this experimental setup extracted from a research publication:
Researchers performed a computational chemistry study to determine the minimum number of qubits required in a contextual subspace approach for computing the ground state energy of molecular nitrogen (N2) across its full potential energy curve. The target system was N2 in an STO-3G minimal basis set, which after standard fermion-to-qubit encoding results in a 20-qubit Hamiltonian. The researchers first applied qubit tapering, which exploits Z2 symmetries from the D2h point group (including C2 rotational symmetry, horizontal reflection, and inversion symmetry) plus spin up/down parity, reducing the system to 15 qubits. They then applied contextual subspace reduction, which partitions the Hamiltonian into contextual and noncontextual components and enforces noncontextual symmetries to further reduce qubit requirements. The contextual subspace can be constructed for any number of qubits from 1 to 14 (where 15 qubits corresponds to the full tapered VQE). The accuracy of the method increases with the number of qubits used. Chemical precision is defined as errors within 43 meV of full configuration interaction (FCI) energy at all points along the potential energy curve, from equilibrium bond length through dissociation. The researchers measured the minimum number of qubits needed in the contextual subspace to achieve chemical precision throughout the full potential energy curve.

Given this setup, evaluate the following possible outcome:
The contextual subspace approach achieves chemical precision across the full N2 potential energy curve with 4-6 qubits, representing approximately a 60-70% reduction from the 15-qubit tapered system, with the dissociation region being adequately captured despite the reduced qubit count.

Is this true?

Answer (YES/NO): NO